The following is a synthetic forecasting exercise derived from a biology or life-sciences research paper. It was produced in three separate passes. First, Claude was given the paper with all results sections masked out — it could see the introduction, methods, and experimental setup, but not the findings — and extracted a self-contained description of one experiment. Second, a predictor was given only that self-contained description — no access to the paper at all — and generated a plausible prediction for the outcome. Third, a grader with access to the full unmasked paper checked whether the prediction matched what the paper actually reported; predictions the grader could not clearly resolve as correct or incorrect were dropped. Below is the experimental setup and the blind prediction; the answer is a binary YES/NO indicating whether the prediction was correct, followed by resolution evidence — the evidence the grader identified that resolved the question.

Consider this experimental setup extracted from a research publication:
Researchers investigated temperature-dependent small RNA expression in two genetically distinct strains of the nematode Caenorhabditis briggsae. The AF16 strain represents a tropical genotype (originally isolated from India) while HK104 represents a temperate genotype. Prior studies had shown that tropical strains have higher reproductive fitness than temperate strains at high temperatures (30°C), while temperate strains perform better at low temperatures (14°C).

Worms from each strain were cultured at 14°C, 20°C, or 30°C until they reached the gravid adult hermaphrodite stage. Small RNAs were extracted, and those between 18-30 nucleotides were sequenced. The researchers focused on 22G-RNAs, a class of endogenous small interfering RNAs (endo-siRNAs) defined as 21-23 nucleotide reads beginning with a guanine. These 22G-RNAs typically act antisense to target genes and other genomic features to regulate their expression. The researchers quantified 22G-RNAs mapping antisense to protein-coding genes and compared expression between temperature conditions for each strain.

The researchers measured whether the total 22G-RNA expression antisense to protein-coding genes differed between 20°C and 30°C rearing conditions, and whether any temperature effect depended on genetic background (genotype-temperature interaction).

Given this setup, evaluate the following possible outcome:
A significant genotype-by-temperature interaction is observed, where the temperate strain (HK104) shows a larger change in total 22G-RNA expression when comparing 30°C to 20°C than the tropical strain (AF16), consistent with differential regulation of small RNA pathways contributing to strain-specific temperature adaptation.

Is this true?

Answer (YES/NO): YES